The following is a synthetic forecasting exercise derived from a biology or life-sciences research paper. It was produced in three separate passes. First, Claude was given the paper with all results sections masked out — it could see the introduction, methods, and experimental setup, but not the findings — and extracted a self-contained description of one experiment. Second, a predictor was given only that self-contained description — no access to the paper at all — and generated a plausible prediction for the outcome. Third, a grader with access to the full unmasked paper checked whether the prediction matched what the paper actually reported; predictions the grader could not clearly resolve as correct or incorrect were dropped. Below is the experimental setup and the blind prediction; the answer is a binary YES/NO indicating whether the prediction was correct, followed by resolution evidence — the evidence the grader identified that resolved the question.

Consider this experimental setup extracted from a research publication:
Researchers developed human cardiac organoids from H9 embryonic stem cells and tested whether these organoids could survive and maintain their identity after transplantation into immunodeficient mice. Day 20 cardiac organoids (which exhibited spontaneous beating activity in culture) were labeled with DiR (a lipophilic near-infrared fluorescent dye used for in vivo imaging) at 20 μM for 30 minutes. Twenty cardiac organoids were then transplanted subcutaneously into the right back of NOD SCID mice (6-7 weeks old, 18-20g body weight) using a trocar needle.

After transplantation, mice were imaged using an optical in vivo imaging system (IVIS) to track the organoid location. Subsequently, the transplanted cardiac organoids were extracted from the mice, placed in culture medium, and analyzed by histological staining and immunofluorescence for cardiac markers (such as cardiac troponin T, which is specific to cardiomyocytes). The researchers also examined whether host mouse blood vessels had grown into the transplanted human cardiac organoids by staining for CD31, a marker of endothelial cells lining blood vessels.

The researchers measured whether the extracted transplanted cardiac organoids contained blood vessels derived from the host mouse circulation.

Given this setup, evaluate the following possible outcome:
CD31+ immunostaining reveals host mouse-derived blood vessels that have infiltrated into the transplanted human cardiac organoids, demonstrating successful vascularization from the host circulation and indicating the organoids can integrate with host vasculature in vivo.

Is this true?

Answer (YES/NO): YES